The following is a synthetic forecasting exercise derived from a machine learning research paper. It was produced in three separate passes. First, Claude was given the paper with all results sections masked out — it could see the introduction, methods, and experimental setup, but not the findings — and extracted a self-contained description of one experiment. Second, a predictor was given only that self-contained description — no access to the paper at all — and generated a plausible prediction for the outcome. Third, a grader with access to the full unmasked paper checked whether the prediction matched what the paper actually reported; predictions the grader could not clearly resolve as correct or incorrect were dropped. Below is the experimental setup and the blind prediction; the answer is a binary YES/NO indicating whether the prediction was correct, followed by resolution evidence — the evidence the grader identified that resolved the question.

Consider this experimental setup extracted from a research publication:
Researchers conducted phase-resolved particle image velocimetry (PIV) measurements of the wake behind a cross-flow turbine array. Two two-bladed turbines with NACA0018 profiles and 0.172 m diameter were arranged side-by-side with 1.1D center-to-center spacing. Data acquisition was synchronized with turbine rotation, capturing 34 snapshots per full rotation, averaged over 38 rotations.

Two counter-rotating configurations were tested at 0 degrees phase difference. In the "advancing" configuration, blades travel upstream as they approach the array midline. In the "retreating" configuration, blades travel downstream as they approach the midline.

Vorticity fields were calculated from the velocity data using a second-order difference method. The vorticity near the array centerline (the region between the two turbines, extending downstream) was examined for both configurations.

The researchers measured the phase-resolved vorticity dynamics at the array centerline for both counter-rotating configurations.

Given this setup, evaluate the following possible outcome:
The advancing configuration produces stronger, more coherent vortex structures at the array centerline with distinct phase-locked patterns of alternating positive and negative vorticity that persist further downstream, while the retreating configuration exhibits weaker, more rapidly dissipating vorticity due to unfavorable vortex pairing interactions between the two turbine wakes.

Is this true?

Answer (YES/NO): NO